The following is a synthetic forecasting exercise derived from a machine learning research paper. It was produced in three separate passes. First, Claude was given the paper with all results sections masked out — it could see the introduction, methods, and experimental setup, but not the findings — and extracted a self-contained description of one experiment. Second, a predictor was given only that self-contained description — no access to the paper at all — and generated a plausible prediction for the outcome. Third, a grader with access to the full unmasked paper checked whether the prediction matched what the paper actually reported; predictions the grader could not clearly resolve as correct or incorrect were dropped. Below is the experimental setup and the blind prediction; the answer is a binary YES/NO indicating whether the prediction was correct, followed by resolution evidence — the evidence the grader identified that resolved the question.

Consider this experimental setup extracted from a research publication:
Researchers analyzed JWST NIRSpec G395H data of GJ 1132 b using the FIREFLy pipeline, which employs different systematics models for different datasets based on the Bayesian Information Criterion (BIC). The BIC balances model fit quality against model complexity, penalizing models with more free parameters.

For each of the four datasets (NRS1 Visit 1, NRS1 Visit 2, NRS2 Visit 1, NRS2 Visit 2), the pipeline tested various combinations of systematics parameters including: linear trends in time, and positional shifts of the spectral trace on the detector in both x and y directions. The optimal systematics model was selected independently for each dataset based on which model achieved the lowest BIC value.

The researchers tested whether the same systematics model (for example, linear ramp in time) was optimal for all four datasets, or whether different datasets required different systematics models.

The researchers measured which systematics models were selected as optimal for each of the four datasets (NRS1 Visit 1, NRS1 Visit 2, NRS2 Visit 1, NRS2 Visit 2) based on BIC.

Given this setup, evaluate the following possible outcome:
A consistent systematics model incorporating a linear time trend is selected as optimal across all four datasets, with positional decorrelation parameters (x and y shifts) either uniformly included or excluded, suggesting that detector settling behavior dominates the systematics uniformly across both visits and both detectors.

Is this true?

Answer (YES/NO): NO